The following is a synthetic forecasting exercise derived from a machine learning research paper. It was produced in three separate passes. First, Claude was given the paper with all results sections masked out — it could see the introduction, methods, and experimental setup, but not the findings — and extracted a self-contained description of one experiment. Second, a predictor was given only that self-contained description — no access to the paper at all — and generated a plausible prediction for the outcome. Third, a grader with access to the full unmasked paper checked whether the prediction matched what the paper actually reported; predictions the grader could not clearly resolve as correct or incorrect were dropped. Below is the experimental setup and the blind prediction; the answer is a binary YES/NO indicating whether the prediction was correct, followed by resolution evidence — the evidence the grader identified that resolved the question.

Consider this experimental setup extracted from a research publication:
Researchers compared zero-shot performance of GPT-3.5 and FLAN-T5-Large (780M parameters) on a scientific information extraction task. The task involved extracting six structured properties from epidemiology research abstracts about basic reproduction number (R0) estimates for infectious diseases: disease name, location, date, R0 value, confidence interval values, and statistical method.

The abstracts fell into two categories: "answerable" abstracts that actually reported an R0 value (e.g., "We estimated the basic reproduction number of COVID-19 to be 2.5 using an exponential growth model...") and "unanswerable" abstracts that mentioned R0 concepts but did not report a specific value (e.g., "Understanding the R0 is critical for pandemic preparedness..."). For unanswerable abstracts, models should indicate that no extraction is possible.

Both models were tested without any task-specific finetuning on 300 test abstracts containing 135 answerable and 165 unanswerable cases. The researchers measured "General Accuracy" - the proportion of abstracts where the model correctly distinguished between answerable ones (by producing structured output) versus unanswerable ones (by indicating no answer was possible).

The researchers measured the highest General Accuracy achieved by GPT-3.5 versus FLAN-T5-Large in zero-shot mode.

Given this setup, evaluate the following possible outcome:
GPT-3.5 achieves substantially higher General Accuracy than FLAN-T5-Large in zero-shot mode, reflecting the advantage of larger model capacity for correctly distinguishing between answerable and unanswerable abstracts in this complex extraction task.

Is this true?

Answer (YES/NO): YES